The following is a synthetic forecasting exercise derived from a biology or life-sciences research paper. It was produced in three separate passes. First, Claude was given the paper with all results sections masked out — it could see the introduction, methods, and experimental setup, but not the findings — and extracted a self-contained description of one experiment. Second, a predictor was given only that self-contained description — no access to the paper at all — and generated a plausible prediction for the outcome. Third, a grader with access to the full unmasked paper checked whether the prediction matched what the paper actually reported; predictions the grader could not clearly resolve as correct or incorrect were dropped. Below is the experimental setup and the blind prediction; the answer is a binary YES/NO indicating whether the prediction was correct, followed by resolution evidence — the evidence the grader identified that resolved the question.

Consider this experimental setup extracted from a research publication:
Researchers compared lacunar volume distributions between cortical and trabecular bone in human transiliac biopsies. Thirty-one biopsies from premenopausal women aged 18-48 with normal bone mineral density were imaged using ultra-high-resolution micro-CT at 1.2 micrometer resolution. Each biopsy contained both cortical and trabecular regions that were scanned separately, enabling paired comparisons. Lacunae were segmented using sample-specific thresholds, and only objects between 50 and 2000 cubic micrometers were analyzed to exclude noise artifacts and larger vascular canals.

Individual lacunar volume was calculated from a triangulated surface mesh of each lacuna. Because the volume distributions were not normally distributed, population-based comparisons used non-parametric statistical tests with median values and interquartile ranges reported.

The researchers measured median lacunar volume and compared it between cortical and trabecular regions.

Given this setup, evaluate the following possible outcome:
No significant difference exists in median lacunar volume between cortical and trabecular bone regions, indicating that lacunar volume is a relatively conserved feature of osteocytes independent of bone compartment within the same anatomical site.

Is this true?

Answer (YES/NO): NO